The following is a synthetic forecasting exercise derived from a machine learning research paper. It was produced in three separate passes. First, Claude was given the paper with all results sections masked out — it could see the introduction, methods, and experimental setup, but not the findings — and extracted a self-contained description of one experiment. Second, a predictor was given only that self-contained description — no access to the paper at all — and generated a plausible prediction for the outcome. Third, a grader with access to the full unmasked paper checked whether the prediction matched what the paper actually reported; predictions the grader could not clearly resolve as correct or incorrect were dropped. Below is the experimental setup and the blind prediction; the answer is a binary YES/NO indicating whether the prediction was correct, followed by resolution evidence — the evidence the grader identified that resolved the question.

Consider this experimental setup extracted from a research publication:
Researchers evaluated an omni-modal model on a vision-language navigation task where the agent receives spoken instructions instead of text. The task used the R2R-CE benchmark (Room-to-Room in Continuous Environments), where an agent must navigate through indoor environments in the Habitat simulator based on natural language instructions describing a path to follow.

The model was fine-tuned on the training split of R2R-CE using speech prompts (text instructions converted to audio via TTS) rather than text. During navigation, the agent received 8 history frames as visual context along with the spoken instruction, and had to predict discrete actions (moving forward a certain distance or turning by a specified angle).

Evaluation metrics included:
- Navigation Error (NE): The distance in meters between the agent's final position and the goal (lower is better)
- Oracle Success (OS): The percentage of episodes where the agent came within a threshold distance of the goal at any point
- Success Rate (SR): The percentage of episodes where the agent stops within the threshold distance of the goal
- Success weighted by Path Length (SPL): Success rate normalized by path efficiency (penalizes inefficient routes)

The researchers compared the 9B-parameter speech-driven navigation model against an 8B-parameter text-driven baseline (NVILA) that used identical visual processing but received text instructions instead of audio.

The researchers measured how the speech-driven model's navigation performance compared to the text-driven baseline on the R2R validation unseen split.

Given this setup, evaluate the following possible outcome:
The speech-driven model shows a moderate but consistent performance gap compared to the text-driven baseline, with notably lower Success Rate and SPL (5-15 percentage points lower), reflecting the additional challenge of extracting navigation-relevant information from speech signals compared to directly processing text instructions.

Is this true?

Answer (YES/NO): NO